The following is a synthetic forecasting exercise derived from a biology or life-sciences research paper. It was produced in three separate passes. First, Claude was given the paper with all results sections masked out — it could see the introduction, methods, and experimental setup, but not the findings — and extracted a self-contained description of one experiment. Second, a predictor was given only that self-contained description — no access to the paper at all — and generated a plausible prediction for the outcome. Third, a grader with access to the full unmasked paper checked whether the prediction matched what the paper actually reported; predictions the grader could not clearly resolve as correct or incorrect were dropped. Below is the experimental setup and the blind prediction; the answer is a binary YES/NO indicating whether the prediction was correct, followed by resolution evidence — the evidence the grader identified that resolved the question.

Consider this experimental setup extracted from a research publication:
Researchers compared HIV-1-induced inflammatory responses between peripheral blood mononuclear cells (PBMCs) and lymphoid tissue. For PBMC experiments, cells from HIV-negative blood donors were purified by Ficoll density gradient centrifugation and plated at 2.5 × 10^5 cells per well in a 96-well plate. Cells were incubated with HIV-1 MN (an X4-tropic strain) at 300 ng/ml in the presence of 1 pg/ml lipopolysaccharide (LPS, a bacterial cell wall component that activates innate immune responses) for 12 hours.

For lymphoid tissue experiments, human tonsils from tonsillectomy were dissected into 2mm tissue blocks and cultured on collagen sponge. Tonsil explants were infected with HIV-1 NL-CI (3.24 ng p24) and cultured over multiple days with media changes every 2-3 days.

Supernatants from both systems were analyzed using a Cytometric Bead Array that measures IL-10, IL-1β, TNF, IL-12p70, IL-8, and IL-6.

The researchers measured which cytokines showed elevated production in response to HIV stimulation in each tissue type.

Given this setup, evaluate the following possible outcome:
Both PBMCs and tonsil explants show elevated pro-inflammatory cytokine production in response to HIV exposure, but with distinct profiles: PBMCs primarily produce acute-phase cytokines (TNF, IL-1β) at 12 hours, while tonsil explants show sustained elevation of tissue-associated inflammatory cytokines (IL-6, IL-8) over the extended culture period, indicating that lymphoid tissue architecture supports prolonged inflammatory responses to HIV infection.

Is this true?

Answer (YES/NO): NO